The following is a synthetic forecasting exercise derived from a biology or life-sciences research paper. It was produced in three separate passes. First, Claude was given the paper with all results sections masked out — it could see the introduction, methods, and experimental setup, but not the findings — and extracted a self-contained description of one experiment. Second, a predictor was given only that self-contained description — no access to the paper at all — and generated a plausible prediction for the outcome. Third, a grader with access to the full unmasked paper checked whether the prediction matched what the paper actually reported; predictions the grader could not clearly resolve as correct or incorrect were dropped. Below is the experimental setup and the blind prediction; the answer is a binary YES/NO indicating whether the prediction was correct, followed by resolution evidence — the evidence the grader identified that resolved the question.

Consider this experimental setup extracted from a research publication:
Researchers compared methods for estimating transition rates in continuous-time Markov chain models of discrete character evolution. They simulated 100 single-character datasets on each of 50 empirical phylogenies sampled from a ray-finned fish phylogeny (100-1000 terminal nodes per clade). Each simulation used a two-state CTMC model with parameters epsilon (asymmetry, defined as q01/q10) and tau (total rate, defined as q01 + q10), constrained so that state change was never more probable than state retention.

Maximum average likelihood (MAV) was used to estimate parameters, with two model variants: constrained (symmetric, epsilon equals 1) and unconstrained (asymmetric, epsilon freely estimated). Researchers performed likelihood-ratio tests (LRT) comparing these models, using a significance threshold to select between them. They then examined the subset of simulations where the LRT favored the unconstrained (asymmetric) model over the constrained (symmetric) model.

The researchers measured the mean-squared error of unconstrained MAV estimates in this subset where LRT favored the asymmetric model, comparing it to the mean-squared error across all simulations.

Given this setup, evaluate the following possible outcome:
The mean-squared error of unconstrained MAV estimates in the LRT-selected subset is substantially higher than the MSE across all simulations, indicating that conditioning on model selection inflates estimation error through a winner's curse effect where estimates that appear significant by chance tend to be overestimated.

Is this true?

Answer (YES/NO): YES